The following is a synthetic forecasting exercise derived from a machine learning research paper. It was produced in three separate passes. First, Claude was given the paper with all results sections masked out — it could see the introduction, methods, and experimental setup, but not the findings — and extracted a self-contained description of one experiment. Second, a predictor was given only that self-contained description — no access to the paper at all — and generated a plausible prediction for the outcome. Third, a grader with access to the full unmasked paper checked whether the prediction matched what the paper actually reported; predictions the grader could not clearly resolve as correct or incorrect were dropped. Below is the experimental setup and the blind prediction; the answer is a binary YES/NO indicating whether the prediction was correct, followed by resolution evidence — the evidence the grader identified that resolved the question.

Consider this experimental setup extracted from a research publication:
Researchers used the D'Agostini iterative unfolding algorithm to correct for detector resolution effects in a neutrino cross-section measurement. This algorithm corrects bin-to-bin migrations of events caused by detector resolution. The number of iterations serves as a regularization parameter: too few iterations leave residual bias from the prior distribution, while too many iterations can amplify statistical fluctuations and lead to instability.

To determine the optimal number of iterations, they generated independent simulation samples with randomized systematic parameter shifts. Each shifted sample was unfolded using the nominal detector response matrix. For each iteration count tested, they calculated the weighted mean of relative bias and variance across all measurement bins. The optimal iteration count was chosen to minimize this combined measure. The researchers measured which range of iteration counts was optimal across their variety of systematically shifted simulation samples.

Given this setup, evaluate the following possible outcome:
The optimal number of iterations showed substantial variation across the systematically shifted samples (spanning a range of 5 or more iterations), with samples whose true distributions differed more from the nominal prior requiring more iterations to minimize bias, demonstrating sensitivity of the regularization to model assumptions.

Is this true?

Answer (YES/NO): NO